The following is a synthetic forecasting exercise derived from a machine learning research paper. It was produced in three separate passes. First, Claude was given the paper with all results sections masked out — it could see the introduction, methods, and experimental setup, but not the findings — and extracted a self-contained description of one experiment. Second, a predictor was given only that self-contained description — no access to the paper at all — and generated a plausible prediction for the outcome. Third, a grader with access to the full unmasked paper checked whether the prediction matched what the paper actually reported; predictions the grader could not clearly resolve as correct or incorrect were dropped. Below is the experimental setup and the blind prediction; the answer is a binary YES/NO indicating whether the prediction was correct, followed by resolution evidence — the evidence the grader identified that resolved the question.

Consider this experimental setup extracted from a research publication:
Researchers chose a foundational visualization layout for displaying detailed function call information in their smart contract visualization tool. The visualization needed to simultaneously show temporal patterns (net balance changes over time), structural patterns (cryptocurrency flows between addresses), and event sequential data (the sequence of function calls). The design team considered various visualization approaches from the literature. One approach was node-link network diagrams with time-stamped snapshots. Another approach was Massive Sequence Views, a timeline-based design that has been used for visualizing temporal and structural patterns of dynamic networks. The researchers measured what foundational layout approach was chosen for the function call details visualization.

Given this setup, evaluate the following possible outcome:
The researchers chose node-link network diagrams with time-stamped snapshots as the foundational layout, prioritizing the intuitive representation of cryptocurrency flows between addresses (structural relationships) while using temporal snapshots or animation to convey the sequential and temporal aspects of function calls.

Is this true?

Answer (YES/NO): NO